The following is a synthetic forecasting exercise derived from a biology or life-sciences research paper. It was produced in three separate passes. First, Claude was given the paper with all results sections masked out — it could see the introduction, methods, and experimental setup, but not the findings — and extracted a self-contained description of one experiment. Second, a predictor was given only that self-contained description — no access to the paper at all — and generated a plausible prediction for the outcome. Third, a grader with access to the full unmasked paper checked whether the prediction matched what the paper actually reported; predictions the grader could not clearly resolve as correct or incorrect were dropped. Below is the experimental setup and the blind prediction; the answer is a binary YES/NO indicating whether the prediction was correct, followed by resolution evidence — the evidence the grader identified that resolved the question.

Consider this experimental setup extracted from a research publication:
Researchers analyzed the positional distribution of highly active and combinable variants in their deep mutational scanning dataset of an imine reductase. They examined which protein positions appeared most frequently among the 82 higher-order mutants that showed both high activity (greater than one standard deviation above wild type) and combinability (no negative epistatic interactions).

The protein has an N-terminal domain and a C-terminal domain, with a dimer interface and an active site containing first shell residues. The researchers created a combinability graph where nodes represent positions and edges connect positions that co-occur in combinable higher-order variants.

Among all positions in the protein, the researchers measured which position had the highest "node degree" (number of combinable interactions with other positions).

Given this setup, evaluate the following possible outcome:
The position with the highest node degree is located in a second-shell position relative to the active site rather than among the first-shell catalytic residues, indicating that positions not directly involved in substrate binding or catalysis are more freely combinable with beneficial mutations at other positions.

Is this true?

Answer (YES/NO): NO